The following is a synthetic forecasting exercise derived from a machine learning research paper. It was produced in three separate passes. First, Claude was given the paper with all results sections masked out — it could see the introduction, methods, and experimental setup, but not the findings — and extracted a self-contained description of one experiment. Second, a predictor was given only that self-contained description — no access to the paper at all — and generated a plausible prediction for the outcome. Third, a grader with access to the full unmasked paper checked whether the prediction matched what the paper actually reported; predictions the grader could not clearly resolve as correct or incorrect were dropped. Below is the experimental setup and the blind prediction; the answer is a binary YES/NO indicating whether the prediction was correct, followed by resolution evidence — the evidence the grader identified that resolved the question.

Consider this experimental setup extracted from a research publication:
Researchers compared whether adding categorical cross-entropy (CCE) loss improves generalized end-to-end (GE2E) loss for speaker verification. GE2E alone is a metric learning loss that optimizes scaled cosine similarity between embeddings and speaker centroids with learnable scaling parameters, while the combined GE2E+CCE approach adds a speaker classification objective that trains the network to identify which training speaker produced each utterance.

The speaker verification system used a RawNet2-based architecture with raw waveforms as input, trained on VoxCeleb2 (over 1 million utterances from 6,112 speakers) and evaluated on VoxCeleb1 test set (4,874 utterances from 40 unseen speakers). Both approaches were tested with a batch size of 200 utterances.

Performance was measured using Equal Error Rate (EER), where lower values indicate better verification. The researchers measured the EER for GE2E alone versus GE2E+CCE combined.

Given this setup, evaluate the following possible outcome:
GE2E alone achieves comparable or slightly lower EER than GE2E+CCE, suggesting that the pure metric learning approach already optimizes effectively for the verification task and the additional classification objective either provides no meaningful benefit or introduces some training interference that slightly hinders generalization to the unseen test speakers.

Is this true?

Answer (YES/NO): NO